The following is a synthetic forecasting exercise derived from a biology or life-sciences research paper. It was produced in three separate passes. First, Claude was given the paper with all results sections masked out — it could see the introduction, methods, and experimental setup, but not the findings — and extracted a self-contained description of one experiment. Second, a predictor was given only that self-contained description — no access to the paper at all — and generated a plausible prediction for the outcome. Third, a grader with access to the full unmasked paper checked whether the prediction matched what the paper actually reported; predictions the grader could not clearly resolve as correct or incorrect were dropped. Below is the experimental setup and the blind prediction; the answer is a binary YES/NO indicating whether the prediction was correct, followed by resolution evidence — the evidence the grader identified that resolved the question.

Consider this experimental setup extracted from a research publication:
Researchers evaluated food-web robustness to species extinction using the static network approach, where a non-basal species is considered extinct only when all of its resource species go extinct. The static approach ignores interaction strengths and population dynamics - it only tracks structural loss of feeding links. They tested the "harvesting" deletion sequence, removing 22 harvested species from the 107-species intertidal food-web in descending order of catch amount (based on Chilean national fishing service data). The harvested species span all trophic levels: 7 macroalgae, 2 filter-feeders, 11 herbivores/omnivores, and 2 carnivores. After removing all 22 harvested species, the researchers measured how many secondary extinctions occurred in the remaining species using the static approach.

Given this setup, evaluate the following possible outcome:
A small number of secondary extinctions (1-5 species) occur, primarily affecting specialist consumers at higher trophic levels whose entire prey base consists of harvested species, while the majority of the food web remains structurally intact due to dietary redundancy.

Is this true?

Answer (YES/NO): NO